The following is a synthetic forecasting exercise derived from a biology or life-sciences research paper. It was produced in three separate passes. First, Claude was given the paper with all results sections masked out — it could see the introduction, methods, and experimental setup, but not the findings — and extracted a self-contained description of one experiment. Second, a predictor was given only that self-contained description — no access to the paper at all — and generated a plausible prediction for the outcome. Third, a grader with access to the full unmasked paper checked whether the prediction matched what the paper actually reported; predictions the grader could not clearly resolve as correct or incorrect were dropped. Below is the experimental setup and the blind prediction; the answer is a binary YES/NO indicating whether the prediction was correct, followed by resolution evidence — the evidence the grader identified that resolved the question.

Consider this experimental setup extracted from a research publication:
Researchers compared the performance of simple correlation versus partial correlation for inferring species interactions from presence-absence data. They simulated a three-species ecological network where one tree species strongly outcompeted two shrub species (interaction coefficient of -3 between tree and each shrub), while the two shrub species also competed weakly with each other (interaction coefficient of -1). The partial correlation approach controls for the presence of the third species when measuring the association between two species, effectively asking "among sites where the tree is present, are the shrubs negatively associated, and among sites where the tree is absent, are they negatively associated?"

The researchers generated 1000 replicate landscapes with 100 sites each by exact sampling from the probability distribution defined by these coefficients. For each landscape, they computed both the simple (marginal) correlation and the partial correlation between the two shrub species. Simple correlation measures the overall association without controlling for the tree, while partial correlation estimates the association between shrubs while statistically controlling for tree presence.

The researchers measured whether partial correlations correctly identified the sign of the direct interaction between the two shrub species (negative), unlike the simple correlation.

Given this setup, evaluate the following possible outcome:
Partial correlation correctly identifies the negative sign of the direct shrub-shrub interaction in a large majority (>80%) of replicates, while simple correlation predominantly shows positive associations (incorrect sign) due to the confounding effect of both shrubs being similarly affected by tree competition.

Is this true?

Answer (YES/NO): YES